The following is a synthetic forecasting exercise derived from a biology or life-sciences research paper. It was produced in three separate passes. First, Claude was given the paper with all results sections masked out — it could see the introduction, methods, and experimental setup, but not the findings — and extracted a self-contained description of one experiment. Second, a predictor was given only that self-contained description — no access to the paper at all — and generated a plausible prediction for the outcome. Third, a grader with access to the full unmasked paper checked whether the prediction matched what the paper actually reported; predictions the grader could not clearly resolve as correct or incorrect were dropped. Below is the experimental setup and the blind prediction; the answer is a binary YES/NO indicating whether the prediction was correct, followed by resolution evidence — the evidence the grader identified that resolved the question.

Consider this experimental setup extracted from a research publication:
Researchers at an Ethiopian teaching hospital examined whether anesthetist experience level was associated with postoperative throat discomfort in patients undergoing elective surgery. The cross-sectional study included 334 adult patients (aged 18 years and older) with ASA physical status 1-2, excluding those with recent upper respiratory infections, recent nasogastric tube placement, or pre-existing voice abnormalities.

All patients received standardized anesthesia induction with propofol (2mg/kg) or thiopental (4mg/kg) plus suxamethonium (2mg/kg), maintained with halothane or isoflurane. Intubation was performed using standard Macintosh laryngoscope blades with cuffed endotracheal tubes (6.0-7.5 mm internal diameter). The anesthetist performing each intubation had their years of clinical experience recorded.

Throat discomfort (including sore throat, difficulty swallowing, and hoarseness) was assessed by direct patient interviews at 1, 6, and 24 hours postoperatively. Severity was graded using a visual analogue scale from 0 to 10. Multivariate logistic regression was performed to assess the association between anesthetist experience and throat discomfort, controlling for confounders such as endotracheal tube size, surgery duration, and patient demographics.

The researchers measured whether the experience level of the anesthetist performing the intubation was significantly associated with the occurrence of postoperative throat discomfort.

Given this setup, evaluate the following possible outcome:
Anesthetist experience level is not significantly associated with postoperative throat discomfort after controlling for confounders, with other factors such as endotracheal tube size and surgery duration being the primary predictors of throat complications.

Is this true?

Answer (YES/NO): NO